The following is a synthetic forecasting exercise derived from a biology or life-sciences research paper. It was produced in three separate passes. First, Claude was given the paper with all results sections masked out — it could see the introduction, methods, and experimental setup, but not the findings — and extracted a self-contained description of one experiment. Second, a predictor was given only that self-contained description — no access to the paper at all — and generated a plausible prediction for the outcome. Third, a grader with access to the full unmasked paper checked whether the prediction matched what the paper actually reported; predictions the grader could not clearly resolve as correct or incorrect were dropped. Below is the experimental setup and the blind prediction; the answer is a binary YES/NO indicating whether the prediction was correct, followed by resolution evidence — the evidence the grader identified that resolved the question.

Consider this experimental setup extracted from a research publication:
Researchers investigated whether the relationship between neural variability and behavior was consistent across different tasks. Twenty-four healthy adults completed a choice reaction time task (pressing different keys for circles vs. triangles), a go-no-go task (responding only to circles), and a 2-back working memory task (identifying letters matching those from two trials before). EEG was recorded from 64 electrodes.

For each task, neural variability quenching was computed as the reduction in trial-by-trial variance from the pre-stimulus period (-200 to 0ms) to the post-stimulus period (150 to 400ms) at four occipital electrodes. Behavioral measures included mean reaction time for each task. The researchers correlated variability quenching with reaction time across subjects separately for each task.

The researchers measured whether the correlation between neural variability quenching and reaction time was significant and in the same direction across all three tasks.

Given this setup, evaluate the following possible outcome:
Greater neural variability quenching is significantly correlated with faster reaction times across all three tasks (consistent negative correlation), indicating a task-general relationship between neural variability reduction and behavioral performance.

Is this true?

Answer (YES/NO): NO